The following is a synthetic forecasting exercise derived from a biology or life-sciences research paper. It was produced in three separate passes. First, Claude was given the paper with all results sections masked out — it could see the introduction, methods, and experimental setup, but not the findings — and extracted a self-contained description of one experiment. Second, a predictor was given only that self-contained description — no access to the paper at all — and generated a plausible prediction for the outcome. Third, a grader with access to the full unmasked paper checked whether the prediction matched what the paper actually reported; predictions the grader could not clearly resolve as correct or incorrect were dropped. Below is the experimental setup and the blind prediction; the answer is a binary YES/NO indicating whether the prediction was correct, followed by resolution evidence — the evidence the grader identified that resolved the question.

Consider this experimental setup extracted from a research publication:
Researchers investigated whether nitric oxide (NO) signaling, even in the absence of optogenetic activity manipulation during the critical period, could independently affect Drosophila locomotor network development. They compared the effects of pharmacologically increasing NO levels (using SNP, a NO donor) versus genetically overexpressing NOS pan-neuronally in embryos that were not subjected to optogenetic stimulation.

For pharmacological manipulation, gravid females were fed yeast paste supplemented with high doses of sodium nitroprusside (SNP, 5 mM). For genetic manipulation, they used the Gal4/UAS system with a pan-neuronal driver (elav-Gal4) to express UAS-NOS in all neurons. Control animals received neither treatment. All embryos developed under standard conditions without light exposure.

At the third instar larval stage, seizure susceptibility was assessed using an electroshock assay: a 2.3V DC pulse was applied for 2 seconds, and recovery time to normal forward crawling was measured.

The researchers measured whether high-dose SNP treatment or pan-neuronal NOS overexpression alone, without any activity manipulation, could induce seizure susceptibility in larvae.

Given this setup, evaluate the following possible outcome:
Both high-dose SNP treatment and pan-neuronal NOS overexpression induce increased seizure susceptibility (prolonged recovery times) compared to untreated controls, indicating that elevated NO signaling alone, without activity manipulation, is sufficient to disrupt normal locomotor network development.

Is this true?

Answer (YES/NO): YES